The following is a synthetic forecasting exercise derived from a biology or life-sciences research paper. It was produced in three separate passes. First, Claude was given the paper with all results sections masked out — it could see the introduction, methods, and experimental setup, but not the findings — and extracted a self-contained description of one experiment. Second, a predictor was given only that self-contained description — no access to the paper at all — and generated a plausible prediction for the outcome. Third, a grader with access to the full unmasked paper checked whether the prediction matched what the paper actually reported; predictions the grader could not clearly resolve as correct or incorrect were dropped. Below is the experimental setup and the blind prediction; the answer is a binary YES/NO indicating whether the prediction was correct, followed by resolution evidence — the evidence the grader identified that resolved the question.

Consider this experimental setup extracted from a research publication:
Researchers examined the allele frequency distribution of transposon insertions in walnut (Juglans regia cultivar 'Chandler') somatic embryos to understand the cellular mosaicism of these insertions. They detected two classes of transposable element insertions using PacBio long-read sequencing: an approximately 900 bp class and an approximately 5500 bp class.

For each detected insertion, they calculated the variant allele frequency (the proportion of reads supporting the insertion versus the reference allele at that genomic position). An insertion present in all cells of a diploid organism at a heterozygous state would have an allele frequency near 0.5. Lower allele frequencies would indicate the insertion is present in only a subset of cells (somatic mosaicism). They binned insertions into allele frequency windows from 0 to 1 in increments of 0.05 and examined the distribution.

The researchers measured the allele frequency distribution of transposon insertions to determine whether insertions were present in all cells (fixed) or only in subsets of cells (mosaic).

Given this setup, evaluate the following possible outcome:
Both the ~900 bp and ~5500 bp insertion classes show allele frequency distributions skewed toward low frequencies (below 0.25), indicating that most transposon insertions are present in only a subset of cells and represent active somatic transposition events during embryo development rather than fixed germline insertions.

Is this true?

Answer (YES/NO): NO